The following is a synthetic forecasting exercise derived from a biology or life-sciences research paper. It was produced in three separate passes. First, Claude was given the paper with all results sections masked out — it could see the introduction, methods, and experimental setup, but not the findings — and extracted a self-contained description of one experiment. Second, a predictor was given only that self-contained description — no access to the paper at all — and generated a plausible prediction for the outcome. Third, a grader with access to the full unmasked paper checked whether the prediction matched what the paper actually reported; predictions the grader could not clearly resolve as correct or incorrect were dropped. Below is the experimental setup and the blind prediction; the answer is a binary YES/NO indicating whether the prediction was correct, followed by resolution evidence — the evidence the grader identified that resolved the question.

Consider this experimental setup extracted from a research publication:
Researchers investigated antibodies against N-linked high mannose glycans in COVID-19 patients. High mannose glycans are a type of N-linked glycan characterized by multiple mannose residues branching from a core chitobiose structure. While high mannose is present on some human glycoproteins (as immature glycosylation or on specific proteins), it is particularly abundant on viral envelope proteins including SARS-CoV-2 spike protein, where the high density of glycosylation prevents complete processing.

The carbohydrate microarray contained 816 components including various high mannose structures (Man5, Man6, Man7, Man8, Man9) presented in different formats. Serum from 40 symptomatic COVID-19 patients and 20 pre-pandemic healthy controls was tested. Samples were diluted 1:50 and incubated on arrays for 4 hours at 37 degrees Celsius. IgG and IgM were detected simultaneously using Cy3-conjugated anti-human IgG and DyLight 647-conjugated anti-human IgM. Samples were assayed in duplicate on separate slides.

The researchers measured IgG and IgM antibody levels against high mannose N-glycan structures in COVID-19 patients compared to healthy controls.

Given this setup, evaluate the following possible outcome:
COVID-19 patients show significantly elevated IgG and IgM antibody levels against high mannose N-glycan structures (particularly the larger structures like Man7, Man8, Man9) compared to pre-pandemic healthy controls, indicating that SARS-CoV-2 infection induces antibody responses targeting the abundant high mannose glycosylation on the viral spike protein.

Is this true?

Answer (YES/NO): NO